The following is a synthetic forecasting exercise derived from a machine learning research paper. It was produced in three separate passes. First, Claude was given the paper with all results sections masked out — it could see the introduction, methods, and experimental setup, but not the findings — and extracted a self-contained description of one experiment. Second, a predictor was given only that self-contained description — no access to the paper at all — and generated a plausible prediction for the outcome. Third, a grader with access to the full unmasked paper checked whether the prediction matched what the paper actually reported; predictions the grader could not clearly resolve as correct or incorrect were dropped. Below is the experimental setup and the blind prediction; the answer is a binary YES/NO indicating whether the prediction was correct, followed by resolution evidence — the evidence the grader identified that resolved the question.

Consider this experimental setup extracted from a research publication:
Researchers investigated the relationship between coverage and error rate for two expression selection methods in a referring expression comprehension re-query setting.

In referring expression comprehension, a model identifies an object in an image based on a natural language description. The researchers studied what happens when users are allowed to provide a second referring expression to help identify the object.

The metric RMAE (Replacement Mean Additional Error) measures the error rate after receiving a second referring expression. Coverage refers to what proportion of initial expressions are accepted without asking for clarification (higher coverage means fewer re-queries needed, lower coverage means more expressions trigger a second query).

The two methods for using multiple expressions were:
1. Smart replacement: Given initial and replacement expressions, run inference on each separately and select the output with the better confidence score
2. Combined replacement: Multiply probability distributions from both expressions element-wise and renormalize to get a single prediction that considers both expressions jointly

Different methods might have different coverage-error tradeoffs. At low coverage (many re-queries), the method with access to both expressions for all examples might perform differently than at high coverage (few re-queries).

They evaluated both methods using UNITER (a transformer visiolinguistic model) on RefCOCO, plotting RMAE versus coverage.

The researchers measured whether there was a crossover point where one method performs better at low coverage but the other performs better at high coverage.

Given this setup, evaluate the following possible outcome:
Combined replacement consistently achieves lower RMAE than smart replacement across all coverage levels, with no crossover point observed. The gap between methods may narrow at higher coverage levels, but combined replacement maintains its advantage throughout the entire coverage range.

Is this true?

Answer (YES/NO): NO